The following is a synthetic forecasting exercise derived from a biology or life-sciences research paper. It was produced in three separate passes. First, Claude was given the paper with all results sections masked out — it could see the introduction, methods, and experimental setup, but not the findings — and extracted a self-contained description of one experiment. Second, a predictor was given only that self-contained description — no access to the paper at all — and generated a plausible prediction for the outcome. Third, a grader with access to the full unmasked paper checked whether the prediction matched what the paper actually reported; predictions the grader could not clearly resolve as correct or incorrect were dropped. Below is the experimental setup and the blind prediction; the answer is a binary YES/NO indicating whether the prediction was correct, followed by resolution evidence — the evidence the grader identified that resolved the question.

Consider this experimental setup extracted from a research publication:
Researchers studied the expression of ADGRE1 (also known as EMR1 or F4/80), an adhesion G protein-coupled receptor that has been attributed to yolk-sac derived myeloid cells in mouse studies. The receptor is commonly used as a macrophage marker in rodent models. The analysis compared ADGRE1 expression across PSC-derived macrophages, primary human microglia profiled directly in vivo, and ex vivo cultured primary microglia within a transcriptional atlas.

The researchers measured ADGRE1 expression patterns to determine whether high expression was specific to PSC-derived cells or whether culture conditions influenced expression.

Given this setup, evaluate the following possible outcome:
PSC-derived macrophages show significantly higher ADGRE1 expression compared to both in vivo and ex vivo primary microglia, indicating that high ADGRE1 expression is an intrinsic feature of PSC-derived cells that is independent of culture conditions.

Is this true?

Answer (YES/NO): NO